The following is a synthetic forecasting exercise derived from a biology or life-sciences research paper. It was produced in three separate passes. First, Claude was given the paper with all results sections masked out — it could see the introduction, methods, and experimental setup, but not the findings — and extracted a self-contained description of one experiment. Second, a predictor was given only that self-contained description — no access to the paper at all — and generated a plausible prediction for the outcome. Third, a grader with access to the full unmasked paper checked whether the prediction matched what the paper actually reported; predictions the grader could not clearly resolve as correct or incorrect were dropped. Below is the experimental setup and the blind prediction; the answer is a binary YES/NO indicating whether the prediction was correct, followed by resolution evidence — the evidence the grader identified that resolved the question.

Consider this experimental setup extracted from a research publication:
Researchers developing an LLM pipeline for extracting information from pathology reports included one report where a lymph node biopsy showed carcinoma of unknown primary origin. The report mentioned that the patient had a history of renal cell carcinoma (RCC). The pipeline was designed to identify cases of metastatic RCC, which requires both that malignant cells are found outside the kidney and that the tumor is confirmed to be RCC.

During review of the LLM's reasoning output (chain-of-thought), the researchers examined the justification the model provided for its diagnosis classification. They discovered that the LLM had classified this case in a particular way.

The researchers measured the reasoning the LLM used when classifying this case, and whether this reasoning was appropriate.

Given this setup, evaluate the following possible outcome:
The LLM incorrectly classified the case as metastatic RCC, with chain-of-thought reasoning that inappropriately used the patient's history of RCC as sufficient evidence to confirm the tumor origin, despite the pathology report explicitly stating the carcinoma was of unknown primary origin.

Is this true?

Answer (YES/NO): NO